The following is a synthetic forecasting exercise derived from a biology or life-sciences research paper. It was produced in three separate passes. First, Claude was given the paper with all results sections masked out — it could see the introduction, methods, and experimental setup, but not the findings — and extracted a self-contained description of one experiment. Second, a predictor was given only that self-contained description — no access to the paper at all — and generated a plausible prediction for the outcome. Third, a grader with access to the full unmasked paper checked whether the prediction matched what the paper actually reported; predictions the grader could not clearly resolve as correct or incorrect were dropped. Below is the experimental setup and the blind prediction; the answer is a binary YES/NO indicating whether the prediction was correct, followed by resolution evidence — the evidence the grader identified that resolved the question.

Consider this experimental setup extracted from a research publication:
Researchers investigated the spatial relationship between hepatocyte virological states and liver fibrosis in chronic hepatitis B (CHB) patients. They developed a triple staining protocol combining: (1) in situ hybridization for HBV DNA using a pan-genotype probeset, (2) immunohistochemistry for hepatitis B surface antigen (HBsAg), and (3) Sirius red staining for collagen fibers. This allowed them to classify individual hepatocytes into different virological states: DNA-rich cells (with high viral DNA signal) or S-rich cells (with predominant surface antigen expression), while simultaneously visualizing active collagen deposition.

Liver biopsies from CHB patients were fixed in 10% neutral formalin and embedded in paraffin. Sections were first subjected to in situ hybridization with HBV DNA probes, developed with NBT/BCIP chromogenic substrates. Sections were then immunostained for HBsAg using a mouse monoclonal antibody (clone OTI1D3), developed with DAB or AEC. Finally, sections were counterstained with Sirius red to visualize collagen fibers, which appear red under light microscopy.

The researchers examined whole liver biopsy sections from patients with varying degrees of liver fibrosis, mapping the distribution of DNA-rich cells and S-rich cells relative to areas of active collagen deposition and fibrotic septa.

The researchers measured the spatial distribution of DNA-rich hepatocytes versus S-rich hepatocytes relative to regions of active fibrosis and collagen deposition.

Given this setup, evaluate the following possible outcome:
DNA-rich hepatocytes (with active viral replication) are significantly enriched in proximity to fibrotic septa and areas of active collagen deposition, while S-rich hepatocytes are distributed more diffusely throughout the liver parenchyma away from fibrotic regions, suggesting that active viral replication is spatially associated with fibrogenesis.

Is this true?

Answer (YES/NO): YES